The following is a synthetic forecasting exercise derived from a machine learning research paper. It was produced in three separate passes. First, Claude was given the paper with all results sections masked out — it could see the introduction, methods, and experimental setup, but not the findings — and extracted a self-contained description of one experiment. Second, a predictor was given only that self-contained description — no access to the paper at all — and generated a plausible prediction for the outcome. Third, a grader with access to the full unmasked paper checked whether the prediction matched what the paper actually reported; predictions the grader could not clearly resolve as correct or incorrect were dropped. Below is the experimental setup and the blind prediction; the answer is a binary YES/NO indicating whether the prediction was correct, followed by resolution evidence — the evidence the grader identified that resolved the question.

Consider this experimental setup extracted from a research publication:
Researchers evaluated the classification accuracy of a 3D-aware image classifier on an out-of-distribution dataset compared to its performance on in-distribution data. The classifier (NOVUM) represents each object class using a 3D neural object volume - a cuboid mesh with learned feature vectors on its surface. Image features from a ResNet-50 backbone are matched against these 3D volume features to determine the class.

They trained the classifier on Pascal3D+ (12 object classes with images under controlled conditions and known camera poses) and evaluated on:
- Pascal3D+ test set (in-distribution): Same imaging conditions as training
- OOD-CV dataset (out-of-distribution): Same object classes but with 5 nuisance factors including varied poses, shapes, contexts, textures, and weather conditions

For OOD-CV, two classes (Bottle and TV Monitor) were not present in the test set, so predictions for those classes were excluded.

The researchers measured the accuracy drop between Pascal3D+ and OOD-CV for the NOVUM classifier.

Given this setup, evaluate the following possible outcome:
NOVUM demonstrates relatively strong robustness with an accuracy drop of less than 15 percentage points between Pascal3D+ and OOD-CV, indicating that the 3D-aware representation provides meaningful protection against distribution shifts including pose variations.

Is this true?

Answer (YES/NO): NO